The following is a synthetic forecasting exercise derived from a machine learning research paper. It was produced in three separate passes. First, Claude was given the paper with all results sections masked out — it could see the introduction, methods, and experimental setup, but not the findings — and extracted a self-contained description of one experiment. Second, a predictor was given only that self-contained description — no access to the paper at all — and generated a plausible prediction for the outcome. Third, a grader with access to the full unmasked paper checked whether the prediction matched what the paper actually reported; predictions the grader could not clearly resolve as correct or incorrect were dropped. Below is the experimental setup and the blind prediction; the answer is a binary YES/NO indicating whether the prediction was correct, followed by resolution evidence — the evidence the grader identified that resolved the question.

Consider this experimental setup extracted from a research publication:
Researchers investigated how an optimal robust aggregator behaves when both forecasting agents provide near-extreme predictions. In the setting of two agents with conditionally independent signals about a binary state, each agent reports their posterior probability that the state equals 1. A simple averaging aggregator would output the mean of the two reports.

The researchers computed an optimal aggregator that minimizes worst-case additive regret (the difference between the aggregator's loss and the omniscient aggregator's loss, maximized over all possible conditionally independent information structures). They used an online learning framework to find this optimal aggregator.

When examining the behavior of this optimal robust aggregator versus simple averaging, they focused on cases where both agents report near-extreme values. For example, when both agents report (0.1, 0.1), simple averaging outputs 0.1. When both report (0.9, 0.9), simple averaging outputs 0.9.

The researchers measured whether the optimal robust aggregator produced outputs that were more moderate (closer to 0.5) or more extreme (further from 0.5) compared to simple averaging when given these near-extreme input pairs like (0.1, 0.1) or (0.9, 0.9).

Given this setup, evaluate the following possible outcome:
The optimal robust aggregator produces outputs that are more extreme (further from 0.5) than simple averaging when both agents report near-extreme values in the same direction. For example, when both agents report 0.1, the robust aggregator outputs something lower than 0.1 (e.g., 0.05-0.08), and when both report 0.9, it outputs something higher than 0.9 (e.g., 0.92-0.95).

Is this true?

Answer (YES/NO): YES